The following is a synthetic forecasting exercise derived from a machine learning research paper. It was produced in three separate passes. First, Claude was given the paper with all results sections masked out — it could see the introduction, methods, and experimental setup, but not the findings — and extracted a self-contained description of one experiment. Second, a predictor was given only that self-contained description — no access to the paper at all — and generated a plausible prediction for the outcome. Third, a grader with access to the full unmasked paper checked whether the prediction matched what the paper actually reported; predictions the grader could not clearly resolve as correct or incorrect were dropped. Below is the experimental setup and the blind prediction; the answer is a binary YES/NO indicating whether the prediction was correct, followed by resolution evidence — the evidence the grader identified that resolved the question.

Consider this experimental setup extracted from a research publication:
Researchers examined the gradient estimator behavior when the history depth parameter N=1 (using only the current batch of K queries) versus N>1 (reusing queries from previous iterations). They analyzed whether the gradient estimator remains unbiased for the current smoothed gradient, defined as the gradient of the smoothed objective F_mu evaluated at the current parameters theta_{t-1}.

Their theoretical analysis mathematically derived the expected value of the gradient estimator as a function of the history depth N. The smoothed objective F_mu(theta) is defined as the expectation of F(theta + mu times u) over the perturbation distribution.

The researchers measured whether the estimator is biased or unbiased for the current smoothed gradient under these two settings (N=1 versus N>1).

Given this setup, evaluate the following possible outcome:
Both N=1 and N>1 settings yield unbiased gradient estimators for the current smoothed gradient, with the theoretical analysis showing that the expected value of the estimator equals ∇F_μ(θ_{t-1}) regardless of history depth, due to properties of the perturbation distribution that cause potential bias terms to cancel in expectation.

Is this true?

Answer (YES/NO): NO